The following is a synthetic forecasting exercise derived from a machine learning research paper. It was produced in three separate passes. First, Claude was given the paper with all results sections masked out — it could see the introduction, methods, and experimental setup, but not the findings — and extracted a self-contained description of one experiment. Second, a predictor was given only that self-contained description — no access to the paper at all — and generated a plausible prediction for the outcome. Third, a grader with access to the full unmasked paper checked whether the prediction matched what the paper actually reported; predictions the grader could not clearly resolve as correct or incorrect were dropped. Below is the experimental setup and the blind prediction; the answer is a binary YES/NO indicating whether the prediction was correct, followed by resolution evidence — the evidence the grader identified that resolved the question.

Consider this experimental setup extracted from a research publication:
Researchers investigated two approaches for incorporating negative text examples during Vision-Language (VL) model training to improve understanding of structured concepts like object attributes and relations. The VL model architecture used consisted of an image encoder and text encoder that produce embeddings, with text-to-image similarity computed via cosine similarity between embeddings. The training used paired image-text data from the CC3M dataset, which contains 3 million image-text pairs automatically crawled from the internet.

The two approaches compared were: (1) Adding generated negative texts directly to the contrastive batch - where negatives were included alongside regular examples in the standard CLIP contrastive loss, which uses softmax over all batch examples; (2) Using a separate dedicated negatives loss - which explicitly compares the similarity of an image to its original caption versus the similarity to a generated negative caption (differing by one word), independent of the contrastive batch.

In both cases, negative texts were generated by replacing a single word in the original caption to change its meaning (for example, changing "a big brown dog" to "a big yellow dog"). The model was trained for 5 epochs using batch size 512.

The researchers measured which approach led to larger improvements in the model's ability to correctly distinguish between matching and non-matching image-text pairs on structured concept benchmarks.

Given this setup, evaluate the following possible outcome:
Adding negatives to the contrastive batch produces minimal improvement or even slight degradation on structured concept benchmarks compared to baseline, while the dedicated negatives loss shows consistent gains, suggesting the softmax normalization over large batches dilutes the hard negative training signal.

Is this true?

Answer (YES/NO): NO